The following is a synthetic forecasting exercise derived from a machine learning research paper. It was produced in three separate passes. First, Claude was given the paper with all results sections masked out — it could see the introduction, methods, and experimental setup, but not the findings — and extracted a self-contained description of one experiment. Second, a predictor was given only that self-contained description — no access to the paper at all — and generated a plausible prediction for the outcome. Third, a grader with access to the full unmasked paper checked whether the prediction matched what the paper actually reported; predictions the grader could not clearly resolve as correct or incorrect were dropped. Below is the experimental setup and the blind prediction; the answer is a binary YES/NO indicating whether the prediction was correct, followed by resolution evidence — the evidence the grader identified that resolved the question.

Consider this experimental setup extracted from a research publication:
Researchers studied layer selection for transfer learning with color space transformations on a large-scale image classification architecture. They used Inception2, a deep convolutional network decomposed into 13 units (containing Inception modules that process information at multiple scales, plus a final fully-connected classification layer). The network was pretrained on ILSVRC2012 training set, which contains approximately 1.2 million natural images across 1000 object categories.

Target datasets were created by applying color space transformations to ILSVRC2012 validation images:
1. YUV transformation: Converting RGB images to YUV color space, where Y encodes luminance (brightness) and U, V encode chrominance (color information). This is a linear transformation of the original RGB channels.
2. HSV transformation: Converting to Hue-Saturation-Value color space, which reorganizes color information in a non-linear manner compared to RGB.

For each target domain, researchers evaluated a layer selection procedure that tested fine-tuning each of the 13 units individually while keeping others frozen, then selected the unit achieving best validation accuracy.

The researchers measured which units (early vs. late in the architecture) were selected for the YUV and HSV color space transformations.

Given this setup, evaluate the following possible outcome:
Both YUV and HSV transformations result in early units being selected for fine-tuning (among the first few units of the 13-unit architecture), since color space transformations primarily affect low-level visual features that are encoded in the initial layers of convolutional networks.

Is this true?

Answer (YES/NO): YES